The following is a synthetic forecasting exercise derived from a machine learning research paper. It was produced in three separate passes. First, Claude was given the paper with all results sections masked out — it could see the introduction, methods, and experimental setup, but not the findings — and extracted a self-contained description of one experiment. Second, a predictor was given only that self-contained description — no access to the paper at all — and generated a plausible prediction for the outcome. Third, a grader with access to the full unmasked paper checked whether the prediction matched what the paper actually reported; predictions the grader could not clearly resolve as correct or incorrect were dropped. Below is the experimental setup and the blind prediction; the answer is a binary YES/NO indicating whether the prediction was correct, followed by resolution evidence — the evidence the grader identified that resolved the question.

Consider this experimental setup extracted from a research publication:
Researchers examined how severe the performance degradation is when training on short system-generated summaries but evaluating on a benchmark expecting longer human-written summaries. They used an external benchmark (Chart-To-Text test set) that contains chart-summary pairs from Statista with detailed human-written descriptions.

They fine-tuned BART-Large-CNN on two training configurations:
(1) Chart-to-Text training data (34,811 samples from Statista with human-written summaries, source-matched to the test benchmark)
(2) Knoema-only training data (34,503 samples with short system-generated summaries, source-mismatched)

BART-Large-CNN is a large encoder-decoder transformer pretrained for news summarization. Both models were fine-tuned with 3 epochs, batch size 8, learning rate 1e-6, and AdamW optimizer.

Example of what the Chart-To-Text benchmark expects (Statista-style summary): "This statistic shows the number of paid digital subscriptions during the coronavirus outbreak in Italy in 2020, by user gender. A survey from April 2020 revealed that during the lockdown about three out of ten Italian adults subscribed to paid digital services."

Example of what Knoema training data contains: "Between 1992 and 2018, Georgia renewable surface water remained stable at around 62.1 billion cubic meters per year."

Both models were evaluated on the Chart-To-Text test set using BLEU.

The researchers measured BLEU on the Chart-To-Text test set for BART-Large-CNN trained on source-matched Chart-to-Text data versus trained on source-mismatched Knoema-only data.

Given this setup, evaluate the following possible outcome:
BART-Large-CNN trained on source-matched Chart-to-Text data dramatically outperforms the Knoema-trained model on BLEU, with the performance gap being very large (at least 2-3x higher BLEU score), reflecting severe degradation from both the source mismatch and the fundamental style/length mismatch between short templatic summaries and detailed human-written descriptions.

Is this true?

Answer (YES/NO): YES